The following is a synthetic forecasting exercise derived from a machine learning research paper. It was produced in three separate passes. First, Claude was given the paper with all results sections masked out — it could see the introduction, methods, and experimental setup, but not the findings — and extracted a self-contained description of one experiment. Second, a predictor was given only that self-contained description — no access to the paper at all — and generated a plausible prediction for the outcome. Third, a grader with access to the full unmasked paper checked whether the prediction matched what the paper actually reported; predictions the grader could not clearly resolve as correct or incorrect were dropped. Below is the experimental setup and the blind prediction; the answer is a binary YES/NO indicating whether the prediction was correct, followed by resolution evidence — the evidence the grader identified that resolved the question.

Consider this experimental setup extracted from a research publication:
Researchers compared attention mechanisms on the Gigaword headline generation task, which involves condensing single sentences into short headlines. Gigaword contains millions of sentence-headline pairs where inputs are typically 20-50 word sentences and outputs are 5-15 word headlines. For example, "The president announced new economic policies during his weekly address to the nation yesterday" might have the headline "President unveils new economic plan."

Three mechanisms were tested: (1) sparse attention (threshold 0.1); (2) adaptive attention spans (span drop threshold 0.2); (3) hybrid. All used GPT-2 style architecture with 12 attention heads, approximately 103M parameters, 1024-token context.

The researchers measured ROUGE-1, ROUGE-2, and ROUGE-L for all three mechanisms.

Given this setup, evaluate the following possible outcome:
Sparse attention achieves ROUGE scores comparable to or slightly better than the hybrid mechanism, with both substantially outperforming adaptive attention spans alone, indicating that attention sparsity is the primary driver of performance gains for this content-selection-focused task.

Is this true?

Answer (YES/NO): NO